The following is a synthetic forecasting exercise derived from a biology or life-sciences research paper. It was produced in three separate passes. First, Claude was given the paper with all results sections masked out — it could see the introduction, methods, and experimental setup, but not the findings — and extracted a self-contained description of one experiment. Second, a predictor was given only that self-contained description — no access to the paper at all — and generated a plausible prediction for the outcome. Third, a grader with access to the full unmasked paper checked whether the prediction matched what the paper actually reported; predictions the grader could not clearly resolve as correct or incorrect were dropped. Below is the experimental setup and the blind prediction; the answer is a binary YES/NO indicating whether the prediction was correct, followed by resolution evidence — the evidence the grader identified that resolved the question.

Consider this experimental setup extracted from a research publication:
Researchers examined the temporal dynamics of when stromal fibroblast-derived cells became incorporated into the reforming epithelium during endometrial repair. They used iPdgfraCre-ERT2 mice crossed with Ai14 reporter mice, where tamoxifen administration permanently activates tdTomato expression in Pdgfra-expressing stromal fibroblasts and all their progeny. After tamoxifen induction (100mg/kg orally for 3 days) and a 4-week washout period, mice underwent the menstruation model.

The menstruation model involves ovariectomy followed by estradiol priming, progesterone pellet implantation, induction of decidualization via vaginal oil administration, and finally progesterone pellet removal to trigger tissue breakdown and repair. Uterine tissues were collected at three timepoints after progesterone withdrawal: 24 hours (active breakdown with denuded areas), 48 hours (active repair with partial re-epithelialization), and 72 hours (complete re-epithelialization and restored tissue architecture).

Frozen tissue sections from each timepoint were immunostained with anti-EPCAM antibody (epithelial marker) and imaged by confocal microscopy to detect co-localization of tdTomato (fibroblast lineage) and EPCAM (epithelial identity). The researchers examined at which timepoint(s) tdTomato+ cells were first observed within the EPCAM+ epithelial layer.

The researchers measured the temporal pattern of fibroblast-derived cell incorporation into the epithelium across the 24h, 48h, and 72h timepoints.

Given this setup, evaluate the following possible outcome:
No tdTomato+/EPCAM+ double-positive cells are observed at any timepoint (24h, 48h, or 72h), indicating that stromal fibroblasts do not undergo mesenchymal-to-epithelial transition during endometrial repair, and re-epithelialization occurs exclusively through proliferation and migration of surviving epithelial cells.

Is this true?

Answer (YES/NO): NO